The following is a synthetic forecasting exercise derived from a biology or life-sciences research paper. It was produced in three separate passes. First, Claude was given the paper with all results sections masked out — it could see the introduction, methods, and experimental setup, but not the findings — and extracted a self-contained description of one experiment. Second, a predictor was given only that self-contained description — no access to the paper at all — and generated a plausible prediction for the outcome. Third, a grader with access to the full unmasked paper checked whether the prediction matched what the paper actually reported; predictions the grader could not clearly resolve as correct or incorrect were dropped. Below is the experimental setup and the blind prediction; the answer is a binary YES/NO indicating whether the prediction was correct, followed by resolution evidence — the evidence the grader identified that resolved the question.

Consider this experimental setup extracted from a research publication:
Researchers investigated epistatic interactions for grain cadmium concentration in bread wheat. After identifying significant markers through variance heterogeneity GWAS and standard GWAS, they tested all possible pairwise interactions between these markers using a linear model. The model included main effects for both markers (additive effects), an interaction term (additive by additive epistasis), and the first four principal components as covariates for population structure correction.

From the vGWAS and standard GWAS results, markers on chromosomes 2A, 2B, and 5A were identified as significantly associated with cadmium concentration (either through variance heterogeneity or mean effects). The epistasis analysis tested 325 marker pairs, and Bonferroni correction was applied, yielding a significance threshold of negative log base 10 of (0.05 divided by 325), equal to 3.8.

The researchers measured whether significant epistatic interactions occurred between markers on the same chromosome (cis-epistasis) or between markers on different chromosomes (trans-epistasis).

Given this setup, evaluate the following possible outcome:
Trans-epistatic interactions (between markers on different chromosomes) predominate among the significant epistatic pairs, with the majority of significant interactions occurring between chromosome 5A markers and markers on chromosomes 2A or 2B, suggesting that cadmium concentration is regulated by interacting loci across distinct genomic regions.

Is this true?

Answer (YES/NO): YES